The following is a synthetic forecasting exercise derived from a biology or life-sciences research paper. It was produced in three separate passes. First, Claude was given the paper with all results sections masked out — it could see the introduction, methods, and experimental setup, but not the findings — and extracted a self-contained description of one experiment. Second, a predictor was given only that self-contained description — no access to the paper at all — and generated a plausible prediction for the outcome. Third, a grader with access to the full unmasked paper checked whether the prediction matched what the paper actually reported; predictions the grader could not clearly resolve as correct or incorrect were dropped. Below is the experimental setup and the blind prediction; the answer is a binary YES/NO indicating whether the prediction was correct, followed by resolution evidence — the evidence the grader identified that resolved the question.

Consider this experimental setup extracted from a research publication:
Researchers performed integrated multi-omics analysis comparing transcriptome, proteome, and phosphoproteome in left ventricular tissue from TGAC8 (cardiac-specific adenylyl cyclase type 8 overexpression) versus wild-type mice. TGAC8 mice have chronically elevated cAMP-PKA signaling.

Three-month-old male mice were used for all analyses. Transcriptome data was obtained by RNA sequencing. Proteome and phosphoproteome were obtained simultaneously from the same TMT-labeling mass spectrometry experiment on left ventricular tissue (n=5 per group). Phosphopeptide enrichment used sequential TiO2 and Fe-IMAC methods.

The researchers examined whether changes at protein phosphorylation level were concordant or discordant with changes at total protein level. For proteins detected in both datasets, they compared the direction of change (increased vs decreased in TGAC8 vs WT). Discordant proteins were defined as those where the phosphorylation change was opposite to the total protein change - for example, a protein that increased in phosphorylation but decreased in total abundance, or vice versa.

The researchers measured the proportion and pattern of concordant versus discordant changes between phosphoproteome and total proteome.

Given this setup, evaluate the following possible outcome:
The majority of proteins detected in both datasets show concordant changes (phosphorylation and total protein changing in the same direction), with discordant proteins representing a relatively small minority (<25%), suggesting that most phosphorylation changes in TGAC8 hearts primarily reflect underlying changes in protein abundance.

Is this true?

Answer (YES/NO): NO